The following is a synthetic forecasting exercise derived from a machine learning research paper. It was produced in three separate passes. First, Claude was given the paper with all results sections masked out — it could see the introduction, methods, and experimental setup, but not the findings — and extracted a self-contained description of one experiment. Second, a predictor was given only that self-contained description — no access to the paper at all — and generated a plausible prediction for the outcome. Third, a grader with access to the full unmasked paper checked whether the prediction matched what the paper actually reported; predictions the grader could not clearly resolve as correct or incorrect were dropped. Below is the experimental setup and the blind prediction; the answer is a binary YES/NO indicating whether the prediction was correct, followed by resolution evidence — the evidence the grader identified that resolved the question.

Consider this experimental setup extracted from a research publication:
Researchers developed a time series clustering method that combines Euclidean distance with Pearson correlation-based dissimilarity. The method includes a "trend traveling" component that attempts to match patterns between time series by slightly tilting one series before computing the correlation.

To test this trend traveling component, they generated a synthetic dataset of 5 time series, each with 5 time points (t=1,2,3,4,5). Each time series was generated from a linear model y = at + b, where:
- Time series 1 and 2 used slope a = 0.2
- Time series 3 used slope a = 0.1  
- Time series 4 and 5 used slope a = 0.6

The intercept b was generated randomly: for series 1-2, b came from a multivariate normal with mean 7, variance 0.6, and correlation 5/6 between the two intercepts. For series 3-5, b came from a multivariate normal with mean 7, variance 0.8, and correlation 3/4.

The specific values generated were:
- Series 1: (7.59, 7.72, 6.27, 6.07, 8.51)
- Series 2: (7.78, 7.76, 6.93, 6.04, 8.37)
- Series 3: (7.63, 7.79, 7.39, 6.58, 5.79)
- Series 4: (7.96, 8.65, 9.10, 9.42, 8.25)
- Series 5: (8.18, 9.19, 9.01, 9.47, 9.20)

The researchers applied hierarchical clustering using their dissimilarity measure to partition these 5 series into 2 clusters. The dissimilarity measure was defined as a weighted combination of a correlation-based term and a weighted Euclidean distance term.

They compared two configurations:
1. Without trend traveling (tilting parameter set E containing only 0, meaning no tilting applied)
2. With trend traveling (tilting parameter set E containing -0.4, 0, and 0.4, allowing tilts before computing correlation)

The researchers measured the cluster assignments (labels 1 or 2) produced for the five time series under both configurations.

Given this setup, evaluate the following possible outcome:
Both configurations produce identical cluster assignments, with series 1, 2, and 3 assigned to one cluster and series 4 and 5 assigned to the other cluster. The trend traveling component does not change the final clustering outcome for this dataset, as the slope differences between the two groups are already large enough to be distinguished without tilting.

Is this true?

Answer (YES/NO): NO